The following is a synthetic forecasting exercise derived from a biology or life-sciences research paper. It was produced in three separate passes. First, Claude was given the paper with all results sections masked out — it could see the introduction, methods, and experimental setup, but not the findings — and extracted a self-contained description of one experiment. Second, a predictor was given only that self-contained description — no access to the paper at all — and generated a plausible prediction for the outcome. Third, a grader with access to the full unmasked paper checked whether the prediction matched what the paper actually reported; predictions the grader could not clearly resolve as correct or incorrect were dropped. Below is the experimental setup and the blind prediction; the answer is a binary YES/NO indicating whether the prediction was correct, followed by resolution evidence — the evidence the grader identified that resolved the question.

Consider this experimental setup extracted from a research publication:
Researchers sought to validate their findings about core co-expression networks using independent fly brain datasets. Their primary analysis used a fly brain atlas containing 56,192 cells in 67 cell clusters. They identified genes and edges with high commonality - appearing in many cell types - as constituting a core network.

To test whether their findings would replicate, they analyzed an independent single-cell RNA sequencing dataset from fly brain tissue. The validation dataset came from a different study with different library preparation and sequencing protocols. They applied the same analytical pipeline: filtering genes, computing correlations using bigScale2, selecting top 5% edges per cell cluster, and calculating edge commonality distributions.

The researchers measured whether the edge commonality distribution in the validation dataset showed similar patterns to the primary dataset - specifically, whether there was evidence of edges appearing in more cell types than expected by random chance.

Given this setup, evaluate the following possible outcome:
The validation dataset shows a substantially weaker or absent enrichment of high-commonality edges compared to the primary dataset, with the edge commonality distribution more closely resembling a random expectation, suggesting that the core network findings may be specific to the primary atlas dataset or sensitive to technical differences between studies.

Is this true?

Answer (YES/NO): NO